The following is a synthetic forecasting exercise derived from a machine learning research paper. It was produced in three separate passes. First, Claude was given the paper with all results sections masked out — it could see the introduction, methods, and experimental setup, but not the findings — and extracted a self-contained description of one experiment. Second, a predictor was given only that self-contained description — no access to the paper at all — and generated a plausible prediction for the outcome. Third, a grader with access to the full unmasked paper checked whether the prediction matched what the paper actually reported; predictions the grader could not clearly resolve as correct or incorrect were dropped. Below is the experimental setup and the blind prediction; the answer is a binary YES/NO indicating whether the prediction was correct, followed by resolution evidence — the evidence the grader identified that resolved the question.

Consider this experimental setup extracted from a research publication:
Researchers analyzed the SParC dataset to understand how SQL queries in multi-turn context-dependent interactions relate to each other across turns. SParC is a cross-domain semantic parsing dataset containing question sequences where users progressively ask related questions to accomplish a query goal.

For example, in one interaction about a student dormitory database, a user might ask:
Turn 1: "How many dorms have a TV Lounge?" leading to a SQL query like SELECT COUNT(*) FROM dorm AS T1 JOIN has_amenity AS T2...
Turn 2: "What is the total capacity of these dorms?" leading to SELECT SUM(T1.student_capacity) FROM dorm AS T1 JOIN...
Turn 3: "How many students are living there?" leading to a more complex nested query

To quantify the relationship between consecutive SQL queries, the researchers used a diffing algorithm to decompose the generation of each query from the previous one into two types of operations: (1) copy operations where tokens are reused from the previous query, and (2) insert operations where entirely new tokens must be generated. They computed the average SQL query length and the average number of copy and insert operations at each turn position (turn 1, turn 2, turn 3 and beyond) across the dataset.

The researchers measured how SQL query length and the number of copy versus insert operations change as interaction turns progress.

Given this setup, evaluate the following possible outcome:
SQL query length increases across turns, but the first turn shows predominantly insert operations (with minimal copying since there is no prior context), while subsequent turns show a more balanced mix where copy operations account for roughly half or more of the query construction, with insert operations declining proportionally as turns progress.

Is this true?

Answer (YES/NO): NO